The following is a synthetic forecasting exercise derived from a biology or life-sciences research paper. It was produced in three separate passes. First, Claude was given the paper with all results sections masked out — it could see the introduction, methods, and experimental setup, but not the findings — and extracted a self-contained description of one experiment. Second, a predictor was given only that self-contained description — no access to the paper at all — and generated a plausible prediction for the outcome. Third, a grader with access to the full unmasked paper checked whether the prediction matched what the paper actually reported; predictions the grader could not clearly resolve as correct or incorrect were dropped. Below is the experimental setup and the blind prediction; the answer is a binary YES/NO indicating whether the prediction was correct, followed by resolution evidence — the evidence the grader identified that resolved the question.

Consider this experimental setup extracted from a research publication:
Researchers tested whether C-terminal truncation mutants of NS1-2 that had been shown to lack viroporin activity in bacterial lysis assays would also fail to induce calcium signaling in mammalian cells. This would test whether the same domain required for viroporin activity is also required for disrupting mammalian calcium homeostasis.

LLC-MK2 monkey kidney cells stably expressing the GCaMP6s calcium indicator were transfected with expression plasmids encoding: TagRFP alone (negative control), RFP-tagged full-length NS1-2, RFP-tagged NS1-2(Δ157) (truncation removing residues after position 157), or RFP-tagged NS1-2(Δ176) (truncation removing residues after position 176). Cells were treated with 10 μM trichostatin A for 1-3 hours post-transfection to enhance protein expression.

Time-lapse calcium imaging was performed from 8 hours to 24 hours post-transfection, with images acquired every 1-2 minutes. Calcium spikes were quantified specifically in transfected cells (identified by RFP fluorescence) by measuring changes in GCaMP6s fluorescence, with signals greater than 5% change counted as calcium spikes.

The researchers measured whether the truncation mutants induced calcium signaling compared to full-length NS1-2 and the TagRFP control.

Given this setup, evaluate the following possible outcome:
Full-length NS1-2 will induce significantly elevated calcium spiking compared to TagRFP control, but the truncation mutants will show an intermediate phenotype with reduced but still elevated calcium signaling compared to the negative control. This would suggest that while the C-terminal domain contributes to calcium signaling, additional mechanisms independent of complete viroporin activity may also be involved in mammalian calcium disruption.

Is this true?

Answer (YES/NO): YES